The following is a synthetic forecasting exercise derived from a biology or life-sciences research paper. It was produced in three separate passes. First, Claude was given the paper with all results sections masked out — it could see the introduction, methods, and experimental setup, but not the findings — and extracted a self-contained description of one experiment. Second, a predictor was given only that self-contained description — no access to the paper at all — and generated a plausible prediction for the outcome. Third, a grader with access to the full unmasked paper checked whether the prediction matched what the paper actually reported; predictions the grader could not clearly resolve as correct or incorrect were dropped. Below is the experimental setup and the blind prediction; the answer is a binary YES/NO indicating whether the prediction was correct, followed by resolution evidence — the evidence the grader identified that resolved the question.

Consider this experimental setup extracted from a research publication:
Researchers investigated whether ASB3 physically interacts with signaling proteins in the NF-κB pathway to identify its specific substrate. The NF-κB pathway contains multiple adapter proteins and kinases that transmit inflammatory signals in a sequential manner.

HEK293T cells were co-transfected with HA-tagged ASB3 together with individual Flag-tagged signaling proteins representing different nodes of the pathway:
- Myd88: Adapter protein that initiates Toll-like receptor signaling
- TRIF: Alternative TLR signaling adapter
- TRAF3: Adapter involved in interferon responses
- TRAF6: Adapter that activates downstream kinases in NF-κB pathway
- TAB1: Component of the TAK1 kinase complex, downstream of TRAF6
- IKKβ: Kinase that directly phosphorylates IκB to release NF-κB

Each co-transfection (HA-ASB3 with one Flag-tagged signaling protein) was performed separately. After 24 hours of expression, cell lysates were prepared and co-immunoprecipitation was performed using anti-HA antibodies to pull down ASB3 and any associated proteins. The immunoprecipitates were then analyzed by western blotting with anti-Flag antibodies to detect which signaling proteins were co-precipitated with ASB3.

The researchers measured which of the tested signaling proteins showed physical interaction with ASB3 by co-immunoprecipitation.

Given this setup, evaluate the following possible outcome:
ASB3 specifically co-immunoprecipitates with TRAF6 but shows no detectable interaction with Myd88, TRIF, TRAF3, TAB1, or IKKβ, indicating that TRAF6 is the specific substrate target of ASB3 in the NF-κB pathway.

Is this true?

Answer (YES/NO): YES